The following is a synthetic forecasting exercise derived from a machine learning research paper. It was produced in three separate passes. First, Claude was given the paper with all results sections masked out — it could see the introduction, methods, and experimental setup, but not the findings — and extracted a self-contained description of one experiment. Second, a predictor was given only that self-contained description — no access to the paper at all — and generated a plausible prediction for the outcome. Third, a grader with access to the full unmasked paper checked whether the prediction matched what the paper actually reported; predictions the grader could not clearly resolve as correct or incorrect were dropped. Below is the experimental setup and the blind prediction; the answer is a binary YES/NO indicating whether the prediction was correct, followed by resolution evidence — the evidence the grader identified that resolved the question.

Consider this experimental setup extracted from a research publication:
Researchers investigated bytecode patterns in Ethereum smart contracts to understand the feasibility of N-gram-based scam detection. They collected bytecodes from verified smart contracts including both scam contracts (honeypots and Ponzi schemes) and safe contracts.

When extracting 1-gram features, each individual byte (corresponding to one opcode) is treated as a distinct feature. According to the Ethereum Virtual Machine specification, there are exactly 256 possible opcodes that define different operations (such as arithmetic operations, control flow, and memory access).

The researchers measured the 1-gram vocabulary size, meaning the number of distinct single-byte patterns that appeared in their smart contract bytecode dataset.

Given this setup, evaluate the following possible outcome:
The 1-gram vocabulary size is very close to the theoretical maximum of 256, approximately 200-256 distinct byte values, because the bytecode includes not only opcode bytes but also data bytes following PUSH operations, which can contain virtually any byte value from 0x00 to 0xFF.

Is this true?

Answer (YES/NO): NO